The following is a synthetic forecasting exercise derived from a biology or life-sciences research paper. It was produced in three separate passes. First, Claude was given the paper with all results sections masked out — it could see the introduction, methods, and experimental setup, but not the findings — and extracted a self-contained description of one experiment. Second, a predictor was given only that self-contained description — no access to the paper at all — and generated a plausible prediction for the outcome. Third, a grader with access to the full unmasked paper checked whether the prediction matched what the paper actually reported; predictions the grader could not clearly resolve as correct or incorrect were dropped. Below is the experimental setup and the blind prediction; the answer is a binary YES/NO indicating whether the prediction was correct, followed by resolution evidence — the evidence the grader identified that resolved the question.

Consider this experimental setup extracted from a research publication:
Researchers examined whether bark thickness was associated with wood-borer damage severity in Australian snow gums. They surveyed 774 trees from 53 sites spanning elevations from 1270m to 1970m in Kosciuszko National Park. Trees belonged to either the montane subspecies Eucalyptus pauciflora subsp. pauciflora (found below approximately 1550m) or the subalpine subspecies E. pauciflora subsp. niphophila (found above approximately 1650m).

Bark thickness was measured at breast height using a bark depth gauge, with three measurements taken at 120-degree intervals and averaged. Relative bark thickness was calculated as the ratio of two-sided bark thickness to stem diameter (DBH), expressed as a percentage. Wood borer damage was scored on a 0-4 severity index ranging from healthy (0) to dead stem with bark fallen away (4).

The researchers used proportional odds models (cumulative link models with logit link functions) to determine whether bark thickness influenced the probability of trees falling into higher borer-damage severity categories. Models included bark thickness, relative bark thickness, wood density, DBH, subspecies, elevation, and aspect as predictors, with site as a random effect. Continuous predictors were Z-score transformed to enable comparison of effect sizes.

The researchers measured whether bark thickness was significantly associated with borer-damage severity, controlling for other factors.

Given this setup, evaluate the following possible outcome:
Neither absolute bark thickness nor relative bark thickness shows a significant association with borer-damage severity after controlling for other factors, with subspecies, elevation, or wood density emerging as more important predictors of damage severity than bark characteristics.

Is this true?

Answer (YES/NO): NO